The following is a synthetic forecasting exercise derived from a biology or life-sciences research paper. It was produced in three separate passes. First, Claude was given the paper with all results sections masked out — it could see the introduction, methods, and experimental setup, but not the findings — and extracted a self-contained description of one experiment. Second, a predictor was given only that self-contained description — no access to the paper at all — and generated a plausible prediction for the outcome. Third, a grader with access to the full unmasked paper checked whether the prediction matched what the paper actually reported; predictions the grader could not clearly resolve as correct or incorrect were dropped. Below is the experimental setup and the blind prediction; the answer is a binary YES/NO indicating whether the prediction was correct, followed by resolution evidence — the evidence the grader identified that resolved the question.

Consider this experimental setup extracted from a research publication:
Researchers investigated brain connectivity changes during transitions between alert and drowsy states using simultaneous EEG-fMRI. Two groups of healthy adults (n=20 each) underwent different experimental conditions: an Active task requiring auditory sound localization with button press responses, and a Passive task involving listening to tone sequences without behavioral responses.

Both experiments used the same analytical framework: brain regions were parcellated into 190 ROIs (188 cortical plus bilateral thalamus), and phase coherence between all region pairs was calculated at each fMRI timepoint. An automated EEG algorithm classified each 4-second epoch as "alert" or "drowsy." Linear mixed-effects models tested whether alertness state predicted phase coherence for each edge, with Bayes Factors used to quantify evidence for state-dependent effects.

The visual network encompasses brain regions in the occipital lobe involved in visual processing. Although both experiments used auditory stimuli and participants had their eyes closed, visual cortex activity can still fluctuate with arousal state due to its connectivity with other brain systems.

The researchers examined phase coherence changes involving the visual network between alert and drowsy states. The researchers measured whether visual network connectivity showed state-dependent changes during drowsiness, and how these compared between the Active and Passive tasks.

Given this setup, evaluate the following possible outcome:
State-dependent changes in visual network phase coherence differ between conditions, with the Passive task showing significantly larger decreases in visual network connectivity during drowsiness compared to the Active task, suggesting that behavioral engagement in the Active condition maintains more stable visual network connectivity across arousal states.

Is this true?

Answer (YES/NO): NO